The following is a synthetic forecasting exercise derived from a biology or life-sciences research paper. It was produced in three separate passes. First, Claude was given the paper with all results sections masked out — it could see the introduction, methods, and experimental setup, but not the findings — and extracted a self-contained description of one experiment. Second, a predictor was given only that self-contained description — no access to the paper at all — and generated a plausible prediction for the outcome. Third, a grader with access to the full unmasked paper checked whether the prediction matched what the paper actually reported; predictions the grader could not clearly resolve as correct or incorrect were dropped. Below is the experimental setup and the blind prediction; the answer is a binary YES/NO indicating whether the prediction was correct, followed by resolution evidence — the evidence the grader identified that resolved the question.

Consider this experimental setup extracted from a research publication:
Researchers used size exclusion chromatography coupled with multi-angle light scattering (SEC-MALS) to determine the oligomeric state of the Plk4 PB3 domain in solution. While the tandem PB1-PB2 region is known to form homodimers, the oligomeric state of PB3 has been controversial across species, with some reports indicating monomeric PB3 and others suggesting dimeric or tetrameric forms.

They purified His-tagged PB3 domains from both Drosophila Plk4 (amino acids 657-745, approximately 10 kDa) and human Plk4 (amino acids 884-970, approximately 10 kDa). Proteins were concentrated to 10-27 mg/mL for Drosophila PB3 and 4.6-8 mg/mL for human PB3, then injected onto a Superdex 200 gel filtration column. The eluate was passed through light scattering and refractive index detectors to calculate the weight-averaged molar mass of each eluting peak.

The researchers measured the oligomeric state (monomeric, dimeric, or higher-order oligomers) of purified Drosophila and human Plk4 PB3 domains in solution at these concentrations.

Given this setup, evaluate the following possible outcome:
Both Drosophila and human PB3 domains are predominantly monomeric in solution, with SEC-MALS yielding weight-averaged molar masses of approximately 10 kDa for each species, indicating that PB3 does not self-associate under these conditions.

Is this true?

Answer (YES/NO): NO